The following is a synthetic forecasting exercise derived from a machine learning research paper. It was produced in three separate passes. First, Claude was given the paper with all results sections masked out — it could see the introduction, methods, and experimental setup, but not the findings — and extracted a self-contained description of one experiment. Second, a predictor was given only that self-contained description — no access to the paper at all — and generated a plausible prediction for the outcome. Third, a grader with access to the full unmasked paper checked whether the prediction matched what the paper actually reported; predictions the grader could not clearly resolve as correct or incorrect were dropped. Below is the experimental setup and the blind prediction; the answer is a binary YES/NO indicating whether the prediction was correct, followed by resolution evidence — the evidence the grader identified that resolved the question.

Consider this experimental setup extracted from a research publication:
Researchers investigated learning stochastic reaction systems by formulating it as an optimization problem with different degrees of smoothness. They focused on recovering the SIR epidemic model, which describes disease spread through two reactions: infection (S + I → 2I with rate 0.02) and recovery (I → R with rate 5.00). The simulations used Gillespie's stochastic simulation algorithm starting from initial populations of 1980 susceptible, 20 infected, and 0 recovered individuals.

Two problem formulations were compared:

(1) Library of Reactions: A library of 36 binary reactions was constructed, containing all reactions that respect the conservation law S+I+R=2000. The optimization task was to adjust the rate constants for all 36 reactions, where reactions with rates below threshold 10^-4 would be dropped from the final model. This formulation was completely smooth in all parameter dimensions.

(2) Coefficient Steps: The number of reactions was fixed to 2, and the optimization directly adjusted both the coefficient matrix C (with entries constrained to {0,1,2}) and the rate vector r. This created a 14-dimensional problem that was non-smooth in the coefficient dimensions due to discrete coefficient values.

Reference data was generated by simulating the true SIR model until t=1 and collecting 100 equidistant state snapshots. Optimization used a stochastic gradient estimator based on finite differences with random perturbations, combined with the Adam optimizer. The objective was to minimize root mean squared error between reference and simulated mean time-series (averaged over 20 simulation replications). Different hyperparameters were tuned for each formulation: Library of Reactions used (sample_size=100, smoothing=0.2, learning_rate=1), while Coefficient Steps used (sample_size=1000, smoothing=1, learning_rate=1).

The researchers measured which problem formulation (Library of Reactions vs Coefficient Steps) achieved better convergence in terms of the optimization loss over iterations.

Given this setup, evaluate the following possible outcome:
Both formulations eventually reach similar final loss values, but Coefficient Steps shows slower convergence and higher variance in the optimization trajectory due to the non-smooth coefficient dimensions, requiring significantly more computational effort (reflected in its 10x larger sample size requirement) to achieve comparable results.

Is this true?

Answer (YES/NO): NO